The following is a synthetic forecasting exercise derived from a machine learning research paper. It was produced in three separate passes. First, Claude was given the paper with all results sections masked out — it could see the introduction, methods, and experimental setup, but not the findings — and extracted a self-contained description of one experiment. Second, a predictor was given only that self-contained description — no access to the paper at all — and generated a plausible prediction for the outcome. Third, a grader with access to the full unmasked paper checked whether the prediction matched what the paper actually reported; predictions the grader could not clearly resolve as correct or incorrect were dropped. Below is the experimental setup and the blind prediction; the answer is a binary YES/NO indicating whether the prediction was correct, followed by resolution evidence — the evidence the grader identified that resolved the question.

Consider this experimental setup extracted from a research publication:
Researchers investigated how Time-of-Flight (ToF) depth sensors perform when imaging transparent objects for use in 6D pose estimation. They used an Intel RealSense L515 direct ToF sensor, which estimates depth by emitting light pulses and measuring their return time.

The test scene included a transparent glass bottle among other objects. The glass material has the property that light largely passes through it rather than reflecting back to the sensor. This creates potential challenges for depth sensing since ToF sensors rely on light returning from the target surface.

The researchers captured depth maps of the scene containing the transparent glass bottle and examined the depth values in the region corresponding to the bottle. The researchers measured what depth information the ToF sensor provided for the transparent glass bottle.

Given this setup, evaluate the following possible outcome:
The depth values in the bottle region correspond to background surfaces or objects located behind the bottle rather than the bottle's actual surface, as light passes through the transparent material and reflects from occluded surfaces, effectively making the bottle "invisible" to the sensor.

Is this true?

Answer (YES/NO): YES